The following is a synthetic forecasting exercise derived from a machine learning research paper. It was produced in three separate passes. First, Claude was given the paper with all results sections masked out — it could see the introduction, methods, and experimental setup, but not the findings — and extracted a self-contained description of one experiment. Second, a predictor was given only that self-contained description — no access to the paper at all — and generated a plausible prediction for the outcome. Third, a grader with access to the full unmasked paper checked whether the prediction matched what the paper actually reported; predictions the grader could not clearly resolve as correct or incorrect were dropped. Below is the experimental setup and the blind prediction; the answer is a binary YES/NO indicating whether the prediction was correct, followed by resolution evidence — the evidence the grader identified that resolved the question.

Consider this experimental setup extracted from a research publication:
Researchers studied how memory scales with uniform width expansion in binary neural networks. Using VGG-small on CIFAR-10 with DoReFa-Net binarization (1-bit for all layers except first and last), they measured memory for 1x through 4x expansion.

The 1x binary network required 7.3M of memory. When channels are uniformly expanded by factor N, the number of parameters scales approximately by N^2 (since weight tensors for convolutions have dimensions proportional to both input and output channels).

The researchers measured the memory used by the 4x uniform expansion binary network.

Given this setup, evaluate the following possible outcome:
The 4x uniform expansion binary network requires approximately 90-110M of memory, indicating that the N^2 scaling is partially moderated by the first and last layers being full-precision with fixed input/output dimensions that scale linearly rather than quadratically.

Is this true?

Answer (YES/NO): NO